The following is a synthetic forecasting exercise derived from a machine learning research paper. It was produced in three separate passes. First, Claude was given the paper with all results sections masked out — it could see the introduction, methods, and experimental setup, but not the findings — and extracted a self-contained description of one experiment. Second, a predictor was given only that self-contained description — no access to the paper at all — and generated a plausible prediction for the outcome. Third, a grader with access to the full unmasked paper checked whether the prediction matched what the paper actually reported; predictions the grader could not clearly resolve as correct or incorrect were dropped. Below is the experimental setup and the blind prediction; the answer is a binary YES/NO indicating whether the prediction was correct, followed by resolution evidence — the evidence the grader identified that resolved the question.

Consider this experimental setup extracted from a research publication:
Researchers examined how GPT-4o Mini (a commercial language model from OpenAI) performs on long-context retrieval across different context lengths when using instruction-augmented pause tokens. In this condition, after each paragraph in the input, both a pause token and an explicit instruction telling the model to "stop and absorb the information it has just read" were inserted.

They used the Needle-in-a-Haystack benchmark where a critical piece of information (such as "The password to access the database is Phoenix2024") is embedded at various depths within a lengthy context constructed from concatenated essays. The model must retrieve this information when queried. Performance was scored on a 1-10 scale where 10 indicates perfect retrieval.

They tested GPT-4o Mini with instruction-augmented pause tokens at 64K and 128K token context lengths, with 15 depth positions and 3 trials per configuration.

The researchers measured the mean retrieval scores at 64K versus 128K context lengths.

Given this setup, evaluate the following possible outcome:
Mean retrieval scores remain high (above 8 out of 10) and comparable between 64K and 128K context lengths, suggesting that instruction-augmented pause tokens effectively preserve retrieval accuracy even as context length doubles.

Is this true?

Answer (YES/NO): YES